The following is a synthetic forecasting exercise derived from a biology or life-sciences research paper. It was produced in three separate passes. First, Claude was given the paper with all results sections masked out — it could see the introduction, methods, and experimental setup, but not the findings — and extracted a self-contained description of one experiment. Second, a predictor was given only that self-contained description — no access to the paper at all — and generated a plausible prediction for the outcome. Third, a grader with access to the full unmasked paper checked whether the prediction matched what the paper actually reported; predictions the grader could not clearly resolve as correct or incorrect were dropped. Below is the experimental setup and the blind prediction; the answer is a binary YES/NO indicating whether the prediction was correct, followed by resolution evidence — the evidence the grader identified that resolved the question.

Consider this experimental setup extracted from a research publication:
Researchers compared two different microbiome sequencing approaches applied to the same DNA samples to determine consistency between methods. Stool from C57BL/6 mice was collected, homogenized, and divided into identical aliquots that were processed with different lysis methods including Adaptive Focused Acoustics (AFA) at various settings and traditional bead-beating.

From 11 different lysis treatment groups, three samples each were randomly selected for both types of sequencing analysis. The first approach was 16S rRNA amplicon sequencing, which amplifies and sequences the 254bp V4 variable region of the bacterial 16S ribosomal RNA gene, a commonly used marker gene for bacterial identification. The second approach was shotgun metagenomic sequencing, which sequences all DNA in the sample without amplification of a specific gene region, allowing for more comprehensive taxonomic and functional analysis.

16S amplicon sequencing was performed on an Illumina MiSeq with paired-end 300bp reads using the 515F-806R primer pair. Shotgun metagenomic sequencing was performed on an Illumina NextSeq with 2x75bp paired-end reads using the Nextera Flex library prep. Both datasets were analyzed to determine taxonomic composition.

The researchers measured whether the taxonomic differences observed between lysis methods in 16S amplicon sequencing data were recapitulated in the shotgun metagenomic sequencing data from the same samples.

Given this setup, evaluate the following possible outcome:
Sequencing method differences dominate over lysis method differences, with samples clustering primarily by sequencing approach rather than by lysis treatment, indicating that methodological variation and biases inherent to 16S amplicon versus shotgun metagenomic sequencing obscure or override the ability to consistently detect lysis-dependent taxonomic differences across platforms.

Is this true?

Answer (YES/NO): NO